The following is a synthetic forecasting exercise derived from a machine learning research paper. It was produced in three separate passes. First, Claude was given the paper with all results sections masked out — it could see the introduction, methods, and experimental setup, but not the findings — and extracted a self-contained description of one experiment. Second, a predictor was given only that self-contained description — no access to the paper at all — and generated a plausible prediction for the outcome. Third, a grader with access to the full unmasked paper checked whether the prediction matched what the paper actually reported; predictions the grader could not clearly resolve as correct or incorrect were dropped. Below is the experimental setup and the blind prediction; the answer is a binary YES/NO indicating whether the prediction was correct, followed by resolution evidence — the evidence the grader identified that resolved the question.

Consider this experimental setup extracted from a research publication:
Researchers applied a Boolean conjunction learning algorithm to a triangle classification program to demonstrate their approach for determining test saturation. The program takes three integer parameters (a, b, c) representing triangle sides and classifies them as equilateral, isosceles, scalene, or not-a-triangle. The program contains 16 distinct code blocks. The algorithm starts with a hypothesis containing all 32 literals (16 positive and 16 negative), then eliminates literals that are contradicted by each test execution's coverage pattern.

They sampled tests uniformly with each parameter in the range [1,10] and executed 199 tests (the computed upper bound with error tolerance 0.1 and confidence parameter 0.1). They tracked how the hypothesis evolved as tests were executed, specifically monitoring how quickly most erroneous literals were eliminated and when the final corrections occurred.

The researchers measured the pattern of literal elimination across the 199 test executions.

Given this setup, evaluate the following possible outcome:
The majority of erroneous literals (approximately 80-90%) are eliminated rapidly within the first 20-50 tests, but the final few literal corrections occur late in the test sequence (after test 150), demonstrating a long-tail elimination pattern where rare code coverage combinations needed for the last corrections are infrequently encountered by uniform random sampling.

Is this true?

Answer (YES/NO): NO